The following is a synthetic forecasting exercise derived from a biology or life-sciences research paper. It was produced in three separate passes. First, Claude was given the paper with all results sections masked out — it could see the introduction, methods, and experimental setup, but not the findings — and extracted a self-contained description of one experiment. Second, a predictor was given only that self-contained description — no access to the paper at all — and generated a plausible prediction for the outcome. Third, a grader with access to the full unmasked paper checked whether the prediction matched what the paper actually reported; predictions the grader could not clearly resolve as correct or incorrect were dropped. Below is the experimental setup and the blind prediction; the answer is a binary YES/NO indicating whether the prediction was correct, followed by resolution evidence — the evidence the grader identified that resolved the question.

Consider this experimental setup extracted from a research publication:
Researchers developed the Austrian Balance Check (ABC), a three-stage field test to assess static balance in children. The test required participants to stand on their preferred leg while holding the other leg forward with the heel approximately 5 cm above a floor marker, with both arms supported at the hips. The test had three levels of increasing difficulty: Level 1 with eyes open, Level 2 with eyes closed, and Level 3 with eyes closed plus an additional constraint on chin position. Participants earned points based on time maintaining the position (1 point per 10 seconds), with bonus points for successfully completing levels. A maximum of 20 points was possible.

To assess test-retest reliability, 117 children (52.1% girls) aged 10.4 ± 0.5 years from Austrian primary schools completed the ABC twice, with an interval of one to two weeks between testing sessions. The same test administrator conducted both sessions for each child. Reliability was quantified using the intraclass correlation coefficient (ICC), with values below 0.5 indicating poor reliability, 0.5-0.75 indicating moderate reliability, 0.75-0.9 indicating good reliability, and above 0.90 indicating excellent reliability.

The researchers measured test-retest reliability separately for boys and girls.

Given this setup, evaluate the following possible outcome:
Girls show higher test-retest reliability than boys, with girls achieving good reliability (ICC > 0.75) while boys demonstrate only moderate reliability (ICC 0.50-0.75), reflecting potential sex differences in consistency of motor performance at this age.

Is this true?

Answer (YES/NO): NO